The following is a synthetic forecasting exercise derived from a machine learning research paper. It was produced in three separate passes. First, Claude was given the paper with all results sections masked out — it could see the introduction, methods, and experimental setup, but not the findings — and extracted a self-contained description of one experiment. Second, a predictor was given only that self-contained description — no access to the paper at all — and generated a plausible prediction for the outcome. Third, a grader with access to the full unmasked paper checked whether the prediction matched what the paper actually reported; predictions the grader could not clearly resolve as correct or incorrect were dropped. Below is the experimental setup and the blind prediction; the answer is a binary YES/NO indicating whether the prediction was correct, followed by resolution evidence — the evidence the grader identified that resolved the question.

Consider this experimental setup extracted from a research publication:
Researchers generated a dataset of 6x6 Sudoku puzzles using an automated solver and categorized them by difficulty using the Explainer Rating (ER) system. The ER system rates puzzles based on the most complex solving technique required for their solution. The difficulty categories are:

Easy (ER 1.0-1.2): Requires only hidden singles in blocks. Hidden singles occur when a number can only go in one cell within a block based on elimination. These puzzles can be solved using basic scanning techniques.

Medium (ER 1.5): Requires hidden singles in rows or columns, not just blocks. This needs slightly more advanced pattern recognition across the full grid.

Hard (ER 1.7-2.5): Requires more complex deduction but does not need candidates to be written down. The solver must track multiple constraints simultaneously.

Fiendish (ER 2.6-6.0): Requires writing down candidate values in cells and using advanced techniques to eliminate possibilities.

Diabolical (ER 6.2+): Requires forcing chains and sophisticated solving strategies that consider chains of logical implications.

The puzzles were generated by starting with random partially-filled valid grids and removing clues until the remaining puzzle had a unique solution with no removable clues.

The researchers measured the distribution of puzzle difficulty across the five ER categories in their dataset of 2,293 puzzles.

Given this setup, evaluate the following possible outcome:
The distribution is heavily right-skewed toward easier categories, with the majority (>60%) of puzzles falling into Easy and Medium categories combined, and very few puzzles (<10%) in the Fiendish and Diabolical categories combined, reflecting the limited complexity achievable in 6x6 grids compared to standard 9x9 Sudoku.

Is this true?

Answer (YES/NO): YES